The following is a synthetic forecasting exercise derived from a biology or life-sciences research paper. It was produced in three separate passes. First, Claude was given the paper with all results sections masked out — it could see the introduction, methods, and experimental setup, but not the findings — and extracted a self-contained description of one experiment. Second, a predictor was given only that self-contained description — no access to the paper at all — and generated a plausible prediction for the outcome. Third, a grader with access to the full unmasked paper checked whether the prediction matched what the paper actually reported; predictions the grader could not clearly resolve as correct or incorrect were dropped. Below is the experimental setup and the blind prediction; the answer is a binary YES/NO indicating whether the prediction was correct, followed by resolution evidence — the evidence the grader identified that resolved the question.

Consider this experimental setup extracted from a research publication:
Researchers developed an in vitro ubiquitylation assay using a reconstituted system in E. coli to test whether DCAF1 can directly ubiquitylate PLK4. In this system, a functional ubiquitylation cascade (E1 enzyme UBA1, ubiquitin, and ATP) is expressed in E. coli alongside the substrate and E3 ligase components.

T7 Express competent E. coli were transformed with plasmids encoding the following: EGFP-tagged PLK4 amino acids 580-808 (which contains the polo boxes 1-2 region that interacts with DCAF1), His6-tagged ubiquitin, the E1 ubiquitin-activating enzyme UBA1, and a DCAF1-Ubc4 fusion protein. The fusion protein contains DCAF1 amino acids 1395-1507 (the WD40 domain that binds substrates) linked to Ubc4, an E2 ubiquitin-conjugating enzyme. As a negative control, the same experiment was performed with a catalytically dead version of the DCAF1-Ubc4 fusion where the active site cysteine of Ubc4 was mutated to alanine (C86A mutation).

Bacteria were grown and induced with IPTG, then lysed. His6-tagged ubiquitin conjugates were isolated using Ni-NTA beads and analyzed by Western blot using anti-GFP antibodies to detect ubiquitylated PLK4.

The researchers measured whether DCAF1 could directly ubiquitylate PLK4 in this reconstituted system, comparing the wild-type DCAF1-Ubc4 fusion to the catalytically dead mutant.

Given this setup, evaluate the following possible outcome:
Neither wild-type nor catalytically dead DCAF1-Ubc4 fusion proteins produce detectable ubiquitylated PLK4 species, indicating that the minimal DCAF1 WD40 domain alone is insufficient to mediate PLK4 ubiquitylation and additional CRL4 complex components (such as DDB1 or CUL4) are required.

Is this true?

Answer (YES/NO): NO